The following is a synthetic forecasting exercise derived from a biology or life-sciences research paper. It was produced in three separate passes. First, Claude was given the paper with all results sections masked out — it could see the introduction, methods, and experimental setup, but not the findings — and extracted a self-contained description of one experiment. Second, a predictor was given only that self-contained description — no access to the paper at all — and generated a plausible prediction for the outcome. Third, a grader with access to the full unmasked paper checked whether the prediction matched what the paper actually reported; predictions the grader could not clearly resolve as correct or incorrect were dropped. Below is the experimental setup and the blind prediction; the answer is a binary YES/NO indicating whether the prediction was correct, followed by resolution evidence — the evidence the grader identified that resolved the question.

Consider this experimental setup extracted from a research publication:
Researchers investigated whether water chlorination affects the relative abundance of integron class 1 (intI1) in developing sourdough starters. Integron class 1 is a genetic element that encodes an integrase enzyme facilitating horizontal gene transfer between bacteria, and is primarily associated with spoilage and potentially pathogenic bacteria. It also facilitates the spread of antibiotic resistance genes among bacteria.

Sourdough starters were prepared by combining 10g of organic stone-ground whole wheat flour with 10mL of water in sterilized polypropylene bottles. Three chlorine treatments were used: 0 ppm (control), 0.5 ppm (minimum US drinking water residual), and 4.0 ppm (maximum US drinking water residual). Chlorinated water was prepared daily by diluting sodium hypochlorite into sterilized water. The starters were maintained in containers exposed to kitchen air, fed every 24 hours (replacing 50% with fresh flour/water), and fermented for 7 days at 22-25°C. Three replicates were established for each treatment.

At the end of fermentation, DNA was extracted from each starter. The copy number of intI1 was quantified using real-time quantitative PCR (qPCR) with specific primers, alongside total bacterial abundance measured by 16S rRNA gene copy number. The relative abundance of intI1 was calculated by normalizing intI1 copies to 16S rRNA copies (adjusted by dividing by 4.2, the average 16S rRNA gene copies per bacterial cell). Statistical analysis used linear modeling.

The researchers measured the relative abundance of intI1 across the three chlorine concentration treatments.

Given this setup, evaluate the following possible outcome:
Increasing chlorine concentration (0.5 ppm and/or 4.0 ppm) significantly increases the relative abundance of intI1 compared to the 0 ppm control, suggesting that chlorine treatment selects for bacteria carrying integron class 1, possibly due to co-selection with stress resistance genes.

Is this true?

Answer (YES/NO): YES